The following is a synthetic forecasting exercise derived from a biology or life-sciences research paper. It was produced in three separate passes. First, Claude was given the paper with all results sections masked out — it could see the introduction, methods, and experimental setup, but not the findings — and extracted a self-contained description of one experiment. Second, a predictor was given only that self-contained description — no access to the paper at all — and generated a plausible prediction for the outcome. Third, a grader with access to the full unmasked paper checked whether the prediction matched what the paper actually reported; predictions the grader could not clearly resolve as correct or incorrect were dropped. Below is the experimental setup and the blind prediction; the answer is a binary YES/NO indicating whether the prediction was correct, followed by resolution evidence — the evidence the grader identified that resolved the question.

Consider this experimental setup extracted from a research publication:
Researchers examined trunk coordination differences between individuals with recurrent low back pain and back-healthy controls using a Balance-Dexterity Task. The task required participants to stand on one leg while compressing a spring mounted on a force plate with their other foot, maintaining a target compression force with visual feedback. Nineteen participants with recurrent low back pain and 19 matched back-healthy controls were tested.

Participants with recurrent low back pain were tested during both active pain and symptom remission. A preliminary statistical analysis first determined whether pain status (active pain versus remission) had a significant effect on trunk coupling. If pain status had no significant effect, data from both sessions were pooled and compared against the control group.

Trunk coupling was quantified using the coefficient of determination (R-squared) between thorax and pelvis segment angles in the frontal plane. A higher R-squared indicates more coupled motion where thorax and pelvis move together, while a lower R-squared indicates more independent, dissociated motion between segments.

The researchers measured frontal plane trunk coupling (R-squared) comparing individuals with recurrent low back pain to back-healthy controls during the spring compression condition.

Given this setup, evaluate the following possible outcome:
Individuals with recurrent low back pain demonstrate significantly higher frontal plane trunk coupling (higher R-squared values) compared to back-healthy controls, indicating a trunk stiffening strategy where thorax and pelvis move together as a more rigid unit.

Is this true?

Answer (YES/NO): NO